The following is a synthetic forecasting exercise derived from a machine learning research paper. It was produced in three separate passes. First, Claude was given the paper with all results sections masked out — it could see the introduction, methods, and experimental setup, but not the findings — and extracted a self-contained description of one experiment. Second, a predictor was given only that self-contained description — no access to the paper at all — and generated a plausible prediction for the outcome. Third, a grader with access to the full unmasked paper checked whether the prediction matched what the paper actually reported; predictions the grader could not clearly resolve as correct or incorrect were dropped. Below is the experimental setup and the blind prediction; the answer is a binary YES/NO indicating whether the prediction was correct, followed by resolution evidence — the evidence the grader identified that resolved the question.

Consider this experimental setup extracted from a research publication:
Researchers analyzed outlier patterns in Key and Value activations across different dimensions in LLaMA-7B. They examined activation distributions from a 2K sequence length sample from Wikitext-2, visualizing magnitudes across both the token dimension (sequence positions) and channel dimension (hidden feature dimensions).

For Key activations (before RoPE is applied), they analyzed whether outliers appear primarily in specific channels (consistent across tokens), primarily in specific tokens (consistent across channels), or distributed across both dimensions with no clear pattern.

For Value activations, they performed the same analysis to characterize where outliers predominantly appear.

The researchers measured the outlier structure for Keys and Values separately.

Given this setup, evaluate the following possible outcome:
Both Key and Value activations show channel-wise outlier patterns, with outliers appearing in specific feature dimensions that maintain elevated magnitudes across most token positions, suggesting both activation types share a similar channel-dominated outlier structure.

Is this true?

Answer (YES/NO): NO